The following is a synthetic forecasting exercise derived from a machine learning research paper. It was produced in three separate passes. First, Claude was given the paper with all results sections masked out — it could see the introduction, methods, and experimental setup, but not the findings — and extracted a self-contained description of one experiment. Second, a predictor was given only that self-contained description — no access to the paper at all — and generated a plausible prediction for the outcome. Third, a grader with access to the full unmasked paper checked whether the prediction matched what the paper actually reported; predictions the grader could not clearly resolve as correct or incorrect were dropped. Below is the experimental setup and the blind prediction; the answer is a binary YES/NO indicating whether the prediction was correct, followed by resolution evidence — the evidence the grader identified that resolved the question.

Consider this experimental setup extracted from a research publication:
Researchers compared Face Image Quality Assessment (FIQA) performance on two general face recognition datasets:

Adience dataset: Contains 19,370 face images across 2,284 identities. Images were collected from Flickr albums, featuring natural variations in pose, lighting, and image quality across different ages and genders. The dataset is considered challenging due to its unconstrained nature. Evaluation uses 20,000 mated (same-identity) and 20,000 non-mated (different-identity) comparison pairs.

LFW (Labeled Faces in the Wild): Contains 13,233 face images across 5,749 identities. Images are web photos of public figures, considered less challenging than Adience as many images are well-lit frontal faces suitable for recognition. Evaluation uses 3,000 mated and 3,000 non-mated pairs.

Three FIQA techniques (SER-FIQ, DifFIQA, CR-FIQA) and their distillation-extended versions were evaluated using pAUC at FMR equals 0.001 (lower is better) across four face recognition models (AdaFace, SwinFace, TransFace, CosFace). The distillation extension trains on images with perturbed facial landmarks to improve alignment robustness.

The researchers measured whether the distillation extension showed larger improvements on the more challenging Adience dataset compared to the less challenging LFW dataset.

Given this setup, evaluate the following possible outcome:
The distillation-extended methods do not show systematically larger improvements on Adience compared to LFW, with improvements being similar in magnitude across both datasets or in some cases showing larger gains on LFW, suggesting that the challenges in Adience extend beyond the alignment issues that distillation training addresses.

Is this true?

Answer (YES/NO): NO